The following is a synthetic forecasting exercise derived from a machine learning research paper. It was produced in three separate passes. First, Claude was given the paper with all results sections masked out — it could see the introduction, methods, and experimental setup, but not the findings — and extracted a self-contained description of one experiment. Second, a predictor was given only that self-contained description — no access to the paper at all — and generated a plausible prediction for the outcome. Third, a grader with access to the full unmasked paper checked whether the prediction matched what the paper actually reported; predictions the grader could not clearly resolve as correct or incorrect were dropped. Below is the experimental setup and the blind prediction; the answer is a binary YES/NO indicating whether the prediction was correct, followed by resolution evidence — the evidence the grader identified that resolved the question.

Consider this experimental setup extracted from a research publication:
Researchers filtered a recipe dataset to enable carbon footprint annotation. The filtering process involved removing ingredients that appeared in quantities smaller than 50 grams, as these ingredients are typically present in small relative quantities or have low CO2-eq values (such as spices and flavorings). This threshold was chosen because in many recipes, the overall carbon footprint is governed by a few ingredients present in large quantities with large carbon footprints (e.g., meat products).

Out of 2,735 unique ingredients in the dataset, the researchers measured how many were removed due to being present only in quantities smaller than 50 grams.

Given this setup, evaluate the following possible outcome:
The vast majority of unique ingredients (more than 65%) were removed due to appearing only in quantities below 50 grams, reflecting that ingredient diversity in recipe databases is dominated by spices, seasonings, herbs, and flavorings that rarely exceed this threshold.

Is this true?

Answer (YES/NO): NO